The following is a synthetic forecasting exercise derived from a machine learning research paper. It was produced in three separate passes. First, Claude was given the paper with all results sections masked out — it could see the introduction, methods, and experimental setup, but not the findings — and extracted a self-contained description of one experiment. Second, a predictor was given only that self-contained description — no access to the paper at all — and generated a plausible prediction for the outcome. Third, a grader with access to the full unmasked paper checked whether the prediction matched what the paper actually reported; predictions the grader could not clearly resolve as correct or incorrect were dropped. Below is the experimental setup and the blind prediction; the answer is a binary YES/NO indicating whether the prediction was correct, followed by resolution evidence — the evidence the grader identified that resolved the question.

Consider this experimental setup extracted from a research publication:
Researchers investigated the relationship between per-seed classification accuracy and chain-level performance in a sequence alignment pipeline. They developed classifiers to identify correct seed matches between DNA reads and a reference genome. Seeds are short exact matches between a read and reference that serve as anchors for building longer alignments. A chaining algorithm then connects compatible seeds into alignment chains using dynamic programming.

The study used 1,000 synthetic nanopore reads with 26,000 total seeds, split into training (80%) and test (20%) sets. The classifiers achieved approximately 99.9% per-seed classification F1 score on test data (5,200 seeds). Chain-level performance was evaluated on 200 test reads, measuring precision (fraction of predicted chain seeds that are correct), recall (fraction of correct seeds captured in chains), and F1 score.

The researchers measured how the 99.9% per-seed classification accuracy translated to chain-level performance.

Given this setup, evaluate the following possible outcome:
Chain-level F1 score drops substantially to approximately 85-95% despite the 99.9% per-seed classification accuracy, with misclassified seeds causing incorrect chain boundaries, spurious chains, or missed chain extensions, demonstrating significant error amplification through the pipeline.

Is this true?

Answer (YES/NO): NO